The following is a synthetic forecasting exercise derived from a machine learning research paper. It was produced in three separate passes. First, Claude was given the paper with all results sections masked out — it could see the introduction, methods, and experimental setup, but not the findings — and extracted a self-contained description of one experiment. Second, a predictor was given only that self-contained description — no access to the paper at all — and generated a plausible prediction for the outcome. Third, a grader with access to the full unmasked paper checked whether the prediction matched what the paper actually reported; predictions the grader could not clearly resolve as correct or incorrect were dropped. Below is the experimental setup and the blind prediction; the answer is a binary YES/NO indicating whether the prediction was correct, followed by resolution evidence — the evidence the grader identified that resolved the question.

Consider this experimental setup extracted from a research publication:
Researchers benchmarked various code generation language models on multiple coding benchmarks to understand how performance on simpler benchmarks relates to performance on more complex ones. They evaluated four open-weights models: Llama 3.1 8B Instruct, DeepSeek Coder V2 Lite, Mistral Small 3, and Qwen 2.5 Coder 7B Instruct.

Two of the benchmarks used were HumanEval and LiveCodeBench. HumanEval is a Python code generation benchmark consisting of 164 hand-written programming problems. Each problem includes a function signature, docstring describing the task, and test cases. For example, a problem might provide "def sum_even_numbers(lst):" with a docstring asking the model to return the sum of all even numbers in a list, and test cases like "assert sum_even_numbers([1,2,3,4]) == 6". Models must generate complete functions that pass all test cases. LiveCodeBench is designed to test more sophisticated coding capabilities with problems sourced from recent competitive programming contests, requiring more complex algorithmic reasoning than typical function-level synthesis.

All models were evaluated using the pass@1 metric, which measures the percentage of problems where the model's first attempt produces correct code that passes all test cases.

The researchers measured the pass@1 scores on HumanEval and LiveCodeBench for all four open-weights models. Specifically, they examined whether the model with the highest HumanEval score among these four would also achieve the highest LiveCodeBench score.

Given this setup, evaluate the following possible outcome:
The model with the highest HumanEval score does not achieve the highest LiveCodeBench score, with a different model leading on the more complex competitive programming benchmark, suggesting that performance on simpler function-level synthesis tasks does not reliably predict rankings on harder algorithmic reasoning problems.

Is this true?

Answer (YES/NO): YES